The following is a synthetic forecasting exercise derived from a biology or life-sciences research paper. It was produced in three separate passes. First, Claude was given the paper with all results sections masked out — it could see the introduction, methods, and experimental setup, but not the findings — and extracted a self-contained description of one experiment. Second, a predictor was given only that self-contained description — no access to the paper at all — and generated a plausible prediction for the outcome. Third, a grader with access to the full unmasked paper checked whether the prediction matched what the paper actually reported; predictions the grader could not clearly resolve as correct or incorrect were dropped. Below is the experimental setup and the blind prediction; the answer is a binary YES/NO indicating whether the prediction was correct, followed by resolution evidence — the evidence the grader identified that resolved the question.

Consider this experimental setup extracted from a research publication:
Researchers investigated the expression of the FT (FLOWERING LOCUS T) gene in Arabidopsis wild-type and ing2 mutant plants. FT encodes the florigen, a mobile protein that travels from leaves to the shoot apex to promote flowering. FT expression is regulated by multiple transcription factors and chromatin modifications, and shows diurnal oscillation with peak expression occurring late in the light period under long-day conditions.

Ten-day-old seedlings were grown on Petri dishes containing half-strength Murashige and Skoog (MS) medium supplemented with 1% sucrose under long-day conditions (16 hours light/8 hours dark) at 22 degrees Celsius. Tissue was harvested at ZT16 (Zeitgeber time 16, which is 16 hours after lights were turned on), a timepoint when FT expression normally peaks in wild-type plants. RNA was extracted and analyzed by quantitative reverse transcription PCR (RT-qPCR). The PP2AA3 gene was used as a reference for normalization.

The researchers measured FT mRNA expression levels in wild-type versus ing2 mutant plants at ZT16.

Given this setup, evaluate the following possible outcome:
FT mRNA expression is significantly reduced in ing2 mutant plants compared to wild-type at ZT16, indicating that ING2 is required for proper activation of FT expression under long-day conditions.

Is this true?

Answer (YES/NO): YES